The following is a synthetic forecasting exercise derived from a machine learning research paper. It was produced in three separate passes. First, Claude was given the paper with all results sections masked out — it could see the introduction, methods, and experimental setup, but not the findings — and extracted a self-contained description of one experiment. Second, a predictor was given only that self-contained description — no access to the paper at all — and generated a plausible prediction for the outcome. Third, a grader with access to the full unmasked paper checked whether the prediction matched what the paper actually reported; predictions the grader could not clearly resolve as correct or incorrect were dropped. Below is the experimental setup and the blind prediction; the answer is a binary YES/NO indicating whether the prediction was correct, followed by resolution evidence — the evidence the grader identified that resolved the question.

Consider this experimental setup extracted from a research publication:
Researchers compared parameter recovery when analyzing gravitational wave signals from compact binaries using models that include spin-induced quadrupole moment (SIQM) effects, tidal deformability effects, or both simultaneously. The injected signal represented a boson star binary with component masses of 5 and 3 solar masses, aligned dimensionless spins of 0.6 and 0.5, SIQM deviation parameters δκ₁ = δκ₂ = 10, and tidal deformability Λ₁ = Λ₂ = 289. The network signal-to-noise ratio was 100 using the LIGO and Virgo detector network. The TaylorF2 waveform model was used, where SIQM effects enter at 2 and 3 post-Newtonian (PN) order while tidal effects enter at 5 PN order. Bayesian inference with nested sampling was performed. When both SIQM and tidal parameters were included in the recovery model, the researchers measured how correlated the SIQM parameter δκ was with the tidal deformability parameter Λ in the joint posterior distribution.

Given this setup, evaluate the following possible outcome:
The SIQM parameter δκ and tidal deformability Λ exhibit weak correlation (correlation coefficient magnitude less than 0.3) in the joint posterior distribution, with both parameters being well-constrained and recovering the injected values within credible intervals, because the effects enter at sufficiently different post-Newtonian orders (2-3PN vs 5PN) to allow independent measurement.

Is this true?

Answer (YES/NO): NO